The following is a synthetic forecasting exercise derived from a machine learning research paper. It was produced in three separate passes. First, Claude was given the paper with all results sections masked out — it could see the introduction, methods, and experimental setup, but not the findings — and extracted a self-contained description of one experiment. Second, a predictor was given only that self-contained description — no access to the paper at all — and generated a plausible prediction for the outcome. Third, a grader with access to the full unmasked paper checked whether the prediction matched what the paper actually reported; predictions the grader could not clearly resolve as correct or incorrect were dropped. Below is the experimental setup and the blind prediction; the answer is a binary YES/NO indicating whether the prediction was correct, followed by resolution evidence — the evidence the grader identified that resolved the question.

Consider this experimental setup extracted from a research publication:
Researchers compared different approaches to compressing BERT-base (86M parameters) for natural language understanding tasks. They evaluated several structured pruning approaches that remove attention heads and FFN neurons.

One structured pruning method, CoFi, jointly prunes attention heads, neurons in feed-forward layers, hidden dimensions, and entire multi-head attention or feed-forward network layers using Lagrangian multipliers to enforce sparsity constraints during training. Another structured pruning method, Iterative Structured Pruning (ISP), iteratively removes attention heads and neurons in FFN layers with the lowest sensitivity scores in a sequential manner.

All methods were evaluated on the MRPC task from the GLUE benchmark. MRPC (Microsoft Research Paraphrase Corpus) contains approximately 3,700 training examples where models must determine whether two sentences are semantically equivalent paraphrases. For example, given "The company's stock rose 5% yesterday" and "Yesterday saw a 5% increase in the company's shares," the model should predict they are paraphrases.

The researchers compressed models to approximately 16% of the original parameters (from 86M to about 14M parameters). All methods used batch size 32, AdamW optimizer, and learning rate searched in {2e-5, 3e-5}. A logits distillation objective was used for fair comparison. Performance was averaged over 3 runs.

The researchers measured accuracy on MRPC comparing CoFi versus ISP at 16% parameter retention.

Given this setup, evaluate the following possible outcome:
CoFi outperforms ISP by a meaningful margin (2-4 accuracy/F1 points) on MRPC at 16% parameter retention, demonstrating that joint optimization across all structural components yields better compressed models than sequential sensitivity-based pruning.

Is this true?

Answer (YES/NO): NO